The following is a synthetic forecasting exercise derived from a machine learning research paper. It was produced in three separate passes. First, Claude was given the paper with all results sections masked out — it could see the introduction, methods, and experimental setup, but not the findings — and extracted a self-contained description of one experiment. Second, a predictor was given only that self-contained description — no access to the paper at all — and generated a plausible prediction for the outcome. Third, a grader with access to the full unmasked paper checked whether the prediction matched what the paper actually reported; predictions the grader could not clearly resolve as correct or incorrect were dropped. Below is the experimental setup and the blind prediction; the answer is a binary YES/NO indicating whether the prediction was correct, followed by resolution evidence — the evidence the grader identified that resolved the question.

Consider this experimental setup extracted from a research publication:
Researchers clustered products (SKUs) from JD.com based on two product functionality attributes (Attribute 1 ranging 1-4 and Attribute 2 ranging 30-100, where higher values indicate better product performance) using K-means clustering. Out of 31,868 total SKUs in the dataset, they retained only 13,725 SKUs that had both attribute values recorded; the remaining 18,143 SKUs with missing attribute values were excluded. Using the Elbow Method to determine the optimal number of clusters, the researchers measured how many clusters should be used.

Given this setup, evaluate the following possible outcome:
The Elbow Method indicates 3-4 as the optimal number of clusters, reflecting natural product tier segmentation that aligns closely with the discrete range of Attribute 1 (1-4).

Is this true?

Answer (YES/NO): YES